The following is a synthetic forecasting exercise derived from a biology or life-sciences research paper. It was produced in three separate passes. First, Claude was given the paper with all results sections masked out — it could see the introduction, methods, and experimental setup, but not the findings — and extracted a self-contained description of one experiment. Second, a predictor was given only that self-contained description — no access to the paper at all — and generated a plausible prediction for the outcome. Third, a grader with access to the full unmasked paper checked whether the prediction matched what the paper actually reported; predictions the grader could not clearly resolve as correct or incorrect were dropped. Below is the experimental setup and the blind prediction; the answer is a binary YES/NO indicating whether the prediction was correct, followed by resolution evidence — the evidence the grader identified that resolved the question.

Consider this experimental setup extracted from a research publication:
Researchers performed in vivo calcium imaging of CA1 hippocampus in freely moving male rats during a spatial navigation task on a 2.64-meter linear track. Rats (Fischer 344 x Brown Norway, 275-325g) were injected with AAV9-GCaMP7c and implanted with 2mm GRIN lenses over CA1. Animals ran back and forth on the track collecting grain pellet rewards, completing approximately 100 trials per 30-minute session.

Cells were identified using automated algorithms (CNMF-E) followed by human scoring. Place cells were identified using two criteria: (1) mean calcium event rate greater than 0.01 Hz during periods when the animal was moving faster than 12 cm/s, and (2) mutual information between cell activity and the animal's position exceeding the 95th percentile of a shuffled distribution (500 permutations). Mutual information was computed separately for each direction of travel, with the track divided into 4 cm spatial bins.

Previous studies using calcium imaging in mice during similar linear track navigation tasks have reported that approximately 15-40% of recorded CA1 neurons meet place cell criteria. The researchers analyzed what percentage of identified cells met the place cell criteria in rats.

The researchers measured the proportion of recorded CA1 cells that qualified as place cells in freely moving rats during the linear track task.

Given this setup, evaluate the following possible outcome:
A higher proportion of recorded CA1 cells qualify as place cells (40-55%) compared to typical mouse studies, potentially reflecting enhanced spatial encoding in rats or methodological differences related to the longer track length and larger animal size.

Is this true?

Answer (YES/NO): NO